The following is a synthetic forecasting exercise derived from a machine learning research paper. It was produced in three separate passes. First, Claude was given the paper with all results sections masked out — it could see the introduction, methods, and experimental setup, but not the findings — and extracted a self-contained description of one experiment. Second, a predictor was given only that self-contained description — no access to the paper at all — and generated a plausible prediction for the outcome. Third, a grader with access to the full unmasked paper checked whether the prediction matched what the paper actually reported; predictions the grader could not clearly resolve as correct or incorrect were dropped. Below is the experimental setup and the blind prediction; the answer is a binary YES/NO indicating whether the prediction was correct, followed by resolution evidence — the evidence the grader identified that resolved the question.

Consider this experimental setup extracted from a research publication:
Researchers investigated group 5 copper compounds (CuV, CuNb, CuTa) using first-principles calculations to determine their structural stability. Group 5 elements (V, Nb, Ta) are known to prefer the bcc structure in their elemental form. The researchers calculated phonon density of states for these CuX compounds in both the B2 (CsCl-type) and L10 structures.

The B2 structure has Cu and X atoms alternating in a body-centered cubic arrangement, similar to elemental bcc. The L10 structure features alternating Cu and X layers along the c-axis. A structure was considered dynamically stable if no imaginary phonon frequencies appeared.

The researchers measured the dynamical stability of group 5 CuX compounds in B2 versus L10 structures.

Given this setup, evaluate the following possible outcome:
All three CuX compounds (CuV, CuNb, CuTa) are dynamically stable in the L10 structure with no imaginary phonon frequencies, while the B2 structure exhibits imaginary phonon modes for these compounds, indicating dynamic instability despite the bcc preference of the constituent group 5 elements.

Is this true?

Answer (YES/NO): YES